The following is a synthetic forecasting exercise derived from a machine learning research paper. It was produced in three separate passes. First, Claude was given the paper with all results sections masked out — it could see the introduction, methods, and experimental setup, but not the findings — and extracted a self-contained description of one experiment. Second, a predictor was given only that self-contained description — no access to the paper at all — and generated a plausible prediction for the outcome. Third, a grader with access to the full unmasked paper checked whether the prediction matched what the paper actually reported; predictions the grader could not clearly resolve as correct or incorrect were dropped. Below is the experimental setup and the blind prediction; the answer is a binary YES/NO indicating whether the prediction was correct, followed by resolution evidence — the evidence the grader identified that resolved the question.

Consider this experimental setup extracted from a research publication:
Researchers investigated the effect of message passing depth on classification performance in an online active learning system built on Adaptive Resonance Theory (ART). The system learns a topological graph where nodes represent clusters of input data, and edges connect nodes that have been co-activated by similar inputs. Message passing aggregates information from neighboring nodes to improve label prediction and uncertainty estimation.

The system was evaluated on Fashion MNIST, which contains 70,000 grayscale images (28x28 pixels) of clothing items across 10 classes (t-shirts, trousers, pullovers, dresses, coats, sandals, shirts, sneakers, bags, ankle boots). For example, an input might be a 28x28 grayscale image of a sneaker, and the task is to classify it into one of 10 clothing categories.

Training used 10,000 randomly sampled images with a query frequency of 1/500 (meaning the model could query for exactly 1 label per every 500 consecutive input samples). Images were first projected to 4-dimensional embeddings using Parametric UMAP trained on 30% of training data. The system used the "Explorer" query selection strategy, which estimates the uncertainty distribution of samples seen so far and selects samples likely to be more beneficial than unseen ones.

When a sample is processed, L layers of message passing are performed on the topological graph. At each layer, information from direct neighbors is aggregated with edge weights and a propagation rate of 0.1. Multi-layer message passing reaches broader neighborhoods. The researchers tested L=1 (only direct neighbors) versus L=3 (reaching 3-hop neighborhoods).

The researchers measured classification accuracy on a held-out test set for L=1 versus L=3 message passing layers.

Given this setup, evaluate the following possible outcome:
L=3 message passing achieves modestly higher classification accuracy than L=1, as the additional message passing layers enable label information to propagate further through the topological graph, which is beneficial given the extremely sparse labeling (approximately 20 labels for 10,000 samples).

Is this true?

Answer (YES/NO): NO